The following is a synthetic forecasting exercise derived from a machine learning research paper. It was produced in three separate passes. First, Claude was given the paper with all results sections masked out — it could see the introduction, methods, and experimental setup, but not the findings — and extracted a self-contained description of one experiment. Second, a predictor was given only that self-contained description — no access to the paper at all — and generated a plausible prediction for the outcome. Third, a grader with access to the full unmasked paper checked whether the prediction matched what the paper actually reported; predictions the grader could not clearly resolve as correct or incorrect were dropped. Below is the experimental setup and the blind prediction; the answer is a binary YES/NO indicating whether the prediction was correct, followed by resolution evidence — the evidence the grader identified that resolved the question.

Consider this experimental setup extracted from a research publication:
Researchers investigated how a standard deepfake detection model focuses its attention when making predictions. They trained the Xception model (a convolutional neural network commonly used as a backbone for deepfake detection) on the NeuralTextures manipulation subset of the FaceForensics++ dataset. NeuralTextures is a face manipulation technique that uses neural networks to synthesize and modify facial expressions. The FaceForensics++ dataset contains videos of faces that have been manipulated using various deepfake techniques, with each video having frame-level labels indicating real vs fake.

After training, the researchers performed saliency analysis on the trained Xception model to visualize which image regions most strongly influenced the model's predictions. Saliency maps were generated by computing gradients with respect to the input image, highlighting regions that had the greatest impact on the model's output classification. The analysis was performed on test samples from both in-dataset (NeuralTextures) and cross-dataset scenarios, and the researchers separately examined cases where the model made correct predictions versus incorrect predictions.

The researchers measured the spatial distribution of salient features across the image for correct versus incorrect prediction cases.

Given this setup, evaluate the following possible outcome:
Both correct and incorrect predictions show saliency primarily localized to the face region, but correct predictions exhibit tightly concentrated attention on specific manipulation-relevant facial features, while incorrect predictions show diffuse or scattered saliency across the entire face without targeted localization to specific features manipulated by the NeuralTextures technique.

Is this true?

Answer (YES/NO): NO